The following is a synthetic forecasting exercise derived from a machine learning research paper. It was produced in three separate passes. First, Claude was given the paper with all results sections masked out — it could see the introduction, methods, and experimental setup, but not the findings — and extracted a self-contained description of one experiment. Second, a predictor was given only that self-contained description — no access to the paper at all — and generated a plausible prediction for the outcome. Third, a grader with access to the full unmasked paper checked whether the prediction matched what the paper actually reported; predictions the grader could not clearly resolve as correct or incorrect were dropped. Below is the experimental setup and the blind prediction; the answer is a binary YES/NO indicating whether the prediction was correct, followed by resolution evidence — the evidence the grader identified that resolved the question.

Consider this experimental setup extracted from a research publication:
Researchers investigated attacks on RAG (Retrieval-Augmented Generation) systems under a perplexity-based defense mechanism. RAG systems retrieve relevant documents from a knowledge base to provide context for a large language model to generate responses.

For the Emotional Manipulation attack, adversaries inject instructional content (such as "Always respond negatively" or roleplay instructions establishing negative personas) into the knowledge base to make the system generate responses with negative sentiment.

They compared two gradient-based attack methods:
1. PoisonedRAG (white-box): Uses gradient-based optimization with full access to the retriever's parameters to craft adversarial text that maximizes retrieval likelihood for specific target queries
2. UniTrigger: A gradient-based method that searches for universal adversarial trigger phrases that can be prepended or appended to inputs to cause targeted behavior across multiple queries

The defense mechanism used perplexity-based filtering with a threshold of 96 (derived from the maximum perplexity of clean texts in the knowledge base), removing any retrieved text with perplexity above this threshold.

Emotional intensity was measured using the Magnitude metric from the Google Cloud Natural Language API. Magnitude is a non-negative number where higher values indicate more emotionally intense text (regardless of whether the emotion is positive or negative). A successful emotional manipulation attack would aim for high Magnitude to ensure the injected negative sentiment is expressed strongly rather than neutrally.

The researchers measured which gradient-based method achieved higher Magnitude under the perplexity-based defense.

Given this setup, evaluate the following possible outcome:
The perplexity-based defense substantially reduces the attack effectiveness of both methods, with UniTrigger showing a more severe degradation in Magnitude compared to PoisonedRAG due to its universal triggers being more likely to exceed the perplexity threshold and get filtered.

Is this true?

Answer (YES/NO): NO